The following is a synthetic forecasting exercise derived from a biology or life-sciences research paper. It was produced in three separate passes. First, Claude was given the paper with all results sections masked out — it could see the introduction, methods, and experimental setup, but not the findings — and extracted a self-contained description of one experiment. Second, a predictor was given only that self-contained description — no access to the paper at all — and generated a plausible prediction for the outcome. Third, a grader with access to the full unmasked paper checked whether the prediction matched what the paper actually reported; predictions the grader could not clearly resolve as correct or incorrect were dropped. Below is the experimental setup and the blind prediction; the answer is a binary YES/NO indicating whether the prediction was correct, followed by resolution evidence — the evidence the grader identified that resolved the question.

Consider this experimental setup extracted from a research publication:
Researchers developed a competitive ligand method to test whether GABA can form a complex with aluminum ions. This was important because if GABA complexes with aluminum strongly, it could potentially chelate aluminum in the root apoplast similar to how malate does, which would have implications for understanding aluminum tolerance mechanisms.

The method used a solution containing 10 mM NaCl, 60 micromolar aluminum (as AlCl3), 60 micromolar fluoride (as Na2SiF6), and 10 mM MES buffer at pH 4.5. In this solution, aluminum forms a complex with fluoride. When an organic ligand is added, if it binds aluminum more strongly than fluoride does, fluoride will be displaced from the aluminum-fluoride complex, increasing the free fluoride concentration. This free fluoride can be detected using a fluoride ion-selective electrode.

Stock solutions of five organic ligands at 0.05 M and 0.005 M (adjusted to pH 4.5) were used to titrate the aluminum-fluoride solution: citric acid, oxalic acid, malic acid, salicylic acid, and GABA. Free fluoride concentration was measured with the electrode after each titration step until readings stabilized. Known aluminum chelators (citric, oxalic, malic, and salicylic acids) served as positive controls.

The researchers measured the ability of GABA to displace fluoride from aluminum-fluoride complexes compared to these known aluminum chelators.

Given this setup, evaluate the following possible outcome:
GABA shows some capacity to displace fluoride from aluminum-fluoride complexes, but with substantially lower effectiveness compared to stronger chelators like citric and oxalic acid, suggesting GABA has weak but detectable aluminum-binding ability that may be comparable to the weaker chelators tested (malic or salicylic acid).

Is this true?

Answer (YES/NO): NO